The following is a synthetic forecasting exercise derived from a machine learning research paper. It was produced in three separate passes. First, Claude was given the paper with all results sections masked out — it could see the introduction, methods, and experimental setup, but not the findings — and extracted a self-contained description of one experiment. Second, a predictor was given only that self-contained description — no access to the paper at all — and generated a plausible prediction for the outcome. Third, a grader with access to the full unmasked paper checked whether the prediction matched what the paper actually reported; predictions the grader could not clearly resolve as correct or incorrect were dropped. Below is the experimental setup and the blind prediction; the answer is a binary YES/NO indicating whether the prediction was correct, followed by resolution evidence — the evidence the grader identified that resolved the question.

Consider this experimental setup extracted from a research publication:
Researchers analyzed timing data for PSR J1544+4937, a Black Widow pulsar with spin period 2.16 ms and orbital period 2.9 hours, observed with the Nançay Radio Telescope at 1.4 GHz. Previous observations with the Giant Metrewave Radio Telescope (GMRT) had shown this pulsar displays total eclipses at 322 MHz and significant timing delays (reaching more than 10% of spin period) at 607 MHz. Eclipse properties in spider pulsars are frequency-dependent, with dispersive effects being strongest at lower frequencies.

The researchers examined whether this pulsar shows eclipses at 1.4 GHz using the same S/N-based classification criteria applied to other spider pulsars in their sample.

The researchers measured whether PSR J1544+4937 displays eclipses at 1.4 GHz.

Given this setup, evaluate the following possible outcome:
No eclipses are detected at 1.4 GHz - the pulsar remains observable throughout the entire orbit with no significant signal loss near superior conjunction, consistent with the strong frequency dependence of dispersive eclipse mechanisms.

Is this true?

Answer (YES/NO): YES